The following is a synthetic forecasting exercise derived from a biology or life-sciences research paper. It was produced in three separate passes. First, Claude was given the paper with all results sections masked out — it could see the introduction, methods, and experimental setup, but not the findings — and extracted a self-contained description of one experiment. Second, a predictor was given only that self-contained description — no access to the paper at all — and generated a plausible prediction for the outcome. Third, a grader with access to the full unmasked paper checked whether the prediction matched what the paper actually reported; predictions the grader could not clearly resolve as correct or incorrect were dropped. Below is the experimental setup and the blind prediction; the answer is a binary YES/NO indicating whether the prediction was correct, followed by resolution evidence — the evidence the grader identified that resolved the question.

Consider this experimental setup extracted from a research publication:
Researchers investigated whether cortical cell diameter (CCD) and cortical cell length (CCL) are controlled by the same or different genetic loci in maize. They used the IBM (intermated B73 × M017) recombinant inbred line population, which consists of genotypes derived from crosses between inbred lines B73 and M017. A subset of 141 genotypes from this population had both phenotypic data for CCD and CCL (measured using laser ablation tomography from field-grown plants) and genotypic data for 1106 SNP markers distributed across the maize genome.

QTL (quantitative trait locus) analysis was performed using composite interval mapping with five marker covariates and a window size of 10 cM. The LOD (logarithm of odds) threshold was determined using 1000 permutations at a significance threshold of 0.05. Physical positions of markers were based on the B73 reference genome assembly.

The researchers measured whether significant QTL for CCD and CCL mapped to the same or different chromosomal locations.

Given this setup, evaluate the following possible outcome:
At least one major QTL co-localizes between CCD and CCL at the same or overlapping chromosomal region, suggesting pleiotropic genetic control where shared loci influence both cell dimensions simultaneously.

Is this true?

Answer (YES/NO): NO